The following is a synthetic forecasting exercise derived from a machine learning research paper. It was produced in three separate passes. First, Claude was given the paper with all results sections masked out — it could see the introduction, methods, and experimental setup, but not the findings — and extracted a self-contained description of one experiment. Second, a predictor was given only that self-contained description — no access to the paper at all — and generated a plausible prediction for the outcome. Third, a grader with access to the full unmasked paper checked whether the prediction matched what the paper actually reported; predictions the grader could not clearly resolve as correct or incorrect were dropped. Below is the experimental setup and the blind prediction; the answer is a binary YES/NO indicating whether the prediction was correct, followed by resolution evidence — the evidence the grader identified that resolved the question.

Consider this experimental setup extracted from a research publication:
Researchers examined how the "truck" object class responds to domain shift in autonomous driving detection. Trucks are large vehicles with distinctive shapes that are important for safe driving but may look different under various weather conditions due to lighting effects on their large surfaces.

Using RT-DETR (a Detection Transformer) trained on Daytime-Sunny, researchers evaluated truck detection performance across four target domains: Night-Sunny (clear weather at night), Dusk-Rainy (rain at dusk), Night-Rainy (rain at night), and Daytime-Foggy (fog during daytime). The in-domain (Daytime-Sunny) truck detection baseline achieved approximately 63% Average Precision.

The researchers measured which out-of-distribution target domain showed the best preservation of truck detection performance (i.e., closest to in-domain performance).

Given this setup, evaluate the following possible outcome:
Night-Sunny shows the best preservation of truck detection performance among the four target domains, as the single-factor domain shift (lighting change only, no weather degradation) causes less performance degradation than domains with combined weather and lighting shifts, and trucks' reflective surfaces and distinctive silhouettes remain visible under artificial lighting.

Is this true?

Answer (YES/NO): NO